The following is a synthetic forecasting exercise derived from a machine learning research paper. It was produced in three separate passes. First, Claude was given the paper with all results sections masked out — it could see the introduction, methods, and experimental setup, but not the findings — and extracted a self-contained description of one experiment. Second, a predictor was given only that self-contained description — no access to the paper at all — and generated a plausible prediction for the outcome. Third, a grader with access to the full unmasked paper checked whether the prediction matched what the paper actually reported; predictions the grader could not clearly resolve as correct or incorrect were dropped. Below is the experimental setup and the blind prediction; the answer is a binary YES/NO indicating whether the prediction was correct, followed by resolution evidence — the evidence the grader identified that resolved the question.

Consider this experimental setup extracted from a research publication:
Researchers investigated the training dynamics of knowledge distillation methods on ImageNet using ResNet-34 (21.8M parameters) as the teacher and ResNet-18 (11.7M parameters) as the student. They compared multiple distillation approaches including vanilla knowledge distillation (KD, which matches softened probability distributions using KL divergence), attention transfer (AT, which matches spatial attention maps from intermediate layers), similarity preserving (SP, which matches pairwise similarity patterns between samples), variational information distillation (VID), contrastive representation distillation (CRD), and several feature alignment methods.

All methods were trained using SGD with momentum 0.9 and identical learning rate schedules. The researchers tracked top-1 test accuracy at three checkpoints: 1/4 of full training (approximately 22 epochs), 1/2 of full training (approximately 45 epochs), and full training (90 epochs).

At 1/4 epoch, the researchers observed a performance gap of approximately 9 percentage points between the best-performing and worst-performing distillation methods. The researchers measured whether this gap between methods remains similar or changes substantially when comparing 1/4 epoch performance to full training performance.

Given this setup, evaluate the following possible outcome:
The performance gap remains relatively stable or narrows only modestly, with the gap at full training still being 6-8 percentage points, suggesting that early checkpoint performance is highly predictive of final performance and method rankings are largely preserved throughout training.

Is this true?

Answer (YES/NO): NO